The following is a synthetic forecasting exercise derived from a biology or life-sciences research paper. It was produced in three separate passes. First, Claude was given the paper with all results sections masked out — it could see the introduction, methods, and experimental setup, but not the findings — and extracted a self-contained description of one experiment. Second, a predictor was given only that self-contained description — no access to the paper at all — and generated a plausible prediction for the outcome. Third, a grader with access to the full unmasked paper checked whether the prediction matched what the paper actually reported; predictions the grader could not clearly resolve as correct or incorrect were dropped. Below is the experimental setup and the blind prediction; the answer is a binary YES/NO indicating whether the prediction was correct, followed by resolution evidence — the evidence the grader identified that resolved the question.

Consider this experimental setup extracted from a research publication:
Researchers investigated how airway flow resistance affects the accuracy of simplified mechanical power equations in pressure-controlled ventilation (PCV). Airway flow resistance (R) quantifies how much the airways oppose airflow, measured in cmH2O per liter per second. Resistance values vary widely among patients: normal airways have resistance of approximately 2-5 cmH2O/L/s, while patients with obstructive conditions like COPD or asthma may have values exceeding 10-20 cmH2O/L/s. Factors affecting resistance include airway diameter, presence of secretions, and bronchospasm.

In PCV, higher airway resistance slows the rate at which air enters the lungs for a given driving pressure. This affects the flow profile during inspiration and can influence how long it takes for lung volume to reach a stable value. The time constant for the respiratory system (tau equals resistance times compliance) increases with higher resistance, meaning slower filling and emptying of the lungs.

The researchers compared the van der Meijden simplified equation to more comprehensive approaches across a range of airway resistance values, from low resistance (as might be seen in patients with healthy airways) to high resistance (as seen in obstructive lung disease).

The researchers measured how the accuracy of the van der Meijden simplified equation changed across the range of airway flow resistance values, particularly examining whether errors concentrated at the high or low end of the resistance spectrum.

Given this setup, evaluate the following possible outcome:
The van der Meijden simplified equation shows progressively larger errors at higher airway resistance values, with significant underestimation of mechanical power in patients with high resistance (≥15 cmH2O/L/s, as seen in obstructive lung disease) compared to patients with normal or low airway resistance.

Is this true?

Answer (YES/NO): NO